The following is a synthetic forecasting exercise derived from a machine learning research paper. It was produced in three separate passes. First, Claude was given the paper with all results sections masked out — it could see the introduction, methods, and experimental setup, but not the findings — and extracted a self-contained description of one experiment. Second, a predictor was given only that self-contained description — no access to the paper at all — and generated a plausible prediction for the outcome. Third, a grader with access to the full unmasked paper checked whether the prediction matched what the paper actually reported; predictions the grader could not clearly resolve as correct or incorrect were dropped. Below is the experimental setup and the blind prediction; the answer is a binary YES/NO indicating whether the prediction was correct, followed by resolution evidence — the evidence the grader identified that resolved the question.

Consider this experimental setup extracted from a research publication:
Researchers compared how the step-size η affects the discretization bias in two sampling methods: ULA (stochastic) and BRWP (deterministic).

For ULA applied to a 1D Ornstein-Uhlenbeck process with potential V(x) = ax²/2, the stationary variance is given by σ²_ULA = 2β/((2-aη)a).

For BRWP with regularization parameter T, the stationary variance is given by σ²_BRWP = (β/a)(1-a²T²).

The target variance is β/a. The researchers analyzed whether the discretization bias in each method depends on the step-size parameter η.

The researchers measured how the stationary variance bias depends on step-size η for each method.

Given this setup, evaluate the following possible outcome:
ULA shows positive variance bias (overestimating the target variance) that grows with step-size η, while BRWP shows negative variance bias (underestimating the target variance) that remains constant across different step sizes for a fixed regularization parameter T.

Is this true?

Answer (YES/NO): YES